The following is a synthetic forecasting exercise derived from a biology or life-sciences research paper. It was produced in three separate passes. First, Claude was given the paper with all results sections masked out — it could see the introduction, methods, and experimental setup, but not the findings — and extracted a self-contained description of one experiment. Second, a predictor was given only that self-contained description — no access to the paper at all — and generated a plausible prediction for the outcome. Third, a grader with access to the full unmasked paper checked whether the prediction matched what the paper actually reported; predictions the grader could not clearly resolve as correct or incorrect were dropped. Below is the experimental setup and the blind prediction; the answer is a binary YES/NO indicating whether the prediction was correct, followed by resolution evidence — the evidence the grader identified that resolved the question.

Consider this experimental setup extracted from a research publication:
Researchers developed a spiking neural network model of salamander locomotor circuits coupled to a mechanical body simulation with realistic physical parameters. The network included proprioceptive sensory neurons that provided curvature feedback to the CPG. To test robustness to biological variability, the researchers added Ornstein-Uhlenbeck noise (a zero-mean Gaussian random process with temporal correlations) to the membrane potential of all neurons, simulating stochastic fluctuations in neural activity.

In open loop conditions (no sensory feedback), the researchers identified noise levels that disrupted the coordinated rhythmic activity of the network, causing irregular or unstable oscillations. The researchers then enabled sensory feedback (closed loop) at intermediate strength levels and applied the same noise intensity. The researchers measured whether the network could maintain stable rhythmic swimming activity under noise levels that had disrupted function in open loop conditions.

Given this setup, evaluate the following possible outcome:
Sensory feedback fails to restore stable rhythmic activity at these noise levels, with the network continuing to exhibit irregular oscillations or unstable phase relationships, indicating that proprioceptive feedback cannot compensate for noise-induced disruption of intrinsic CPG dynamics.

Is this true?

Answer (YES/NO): NO